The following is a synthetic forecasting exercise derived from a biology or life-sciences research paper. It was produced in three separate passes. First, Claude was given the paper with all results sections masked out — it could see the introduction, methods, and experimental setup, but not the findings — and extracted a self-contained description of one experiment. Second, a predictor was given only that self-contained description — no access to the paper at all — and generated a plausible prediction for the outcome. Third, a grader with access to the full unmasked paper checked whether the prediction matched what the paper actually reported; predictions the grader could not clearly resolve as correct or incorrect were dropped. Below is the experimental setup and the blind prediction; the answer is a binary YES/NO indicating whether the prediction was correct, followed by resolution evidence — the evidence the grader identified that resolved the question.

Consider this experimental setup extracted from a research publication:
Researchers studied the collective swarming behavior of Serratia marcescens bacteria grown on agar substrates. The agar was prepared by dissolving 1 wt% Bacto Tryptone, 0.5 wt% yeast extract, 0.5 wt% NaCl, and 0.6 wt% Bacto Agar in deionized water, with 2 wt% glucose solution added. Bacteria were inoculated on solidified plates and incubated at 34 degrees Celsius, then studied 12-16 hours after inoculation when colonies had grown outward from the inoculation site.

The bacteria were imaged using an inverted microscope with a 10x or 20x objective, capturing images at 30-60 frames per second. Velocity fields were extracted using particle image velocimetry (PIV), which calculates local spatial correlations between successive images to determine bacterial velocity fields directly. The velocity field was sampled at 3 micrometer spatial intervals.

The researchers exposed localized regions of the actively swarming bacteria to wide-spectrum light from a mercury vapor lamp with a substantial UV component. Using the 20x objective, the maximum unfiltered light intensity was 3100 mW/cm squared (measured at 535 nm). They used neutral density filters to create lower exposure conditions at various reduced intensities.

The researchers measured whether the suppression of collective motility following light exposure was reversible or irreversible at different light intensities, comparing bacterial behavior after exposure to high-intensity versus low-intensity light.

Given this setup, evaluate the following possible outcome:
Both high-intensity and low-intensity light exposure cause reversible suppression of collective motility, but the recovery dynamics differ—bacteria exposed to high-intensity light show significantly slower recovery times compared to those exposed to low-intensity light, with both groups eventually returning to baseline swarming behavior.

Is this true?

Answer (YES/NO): NO